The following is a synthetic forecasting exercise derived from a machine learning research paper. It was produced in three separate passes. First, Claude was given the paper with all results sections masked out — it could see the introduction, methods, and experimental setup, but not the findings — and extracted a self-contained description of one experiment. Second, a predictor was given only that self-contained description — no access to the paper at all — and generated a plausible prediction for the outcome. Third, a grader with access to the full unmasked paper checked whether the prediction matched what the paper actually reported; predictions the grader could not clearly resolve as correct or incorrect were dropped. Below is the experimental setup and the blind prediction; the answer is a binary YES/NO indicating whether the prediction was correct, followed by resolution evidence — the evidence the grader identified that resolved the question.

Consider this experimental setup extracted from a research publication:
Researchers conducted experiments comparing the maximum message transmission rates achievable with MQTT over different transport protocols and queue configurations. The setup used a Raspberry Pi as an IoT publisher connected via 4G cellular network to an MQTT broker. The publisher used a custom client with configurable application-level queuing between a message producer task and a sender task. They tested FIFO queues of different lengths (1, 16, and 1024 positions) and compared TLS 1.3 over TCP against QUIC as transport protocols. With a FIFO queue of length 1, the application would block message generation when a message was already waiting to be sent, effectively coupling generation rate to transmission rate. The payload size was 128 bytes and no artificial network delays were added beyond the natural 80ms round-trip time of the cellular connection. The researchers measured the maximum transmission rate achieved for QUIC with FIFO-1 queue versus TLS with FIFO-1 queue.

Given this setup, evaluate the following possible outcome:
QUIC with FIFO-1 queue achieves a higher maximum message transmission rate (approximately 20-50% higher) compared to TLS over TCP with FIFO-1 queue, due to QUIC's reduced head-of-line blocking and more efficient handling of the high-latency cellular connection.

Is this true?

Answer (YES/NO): NO